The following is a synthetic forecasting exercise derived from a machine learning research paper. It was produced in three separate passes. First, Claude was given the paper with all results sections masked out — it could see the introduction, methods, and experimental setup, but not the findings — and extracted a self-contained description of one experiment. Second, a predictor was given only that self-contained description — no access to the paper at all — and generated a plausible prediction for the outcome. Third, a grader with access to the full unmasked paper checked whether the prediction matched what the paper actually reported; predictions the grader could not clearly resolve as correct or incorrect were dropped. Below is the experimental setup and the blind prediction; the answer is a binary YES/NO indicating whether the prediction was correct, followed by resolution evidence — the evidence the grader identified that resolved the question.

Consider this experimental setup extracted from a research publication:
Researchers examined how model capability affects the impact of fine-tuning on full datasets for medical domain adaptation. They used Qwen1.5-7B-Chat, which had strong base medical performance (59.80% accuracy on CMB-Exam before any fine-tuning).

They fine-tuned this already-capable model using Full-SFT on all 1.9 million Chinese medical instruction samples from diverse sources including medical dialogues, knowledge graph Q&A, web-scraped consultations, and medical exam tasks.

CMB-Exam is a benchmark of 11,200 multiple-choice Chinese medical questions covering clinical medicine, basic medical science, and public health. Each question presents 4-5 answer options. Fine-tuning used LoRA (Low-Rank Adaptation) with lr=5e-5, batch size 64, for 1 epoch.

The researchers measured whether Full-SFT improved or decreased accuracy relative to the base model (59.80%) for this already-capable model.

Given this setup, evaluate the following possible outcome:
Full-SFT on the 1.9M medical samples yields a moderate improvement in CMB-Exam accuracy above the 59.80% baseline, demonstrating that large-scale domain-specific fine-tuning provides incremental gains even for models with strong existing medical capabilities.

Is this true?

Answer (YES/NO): NO